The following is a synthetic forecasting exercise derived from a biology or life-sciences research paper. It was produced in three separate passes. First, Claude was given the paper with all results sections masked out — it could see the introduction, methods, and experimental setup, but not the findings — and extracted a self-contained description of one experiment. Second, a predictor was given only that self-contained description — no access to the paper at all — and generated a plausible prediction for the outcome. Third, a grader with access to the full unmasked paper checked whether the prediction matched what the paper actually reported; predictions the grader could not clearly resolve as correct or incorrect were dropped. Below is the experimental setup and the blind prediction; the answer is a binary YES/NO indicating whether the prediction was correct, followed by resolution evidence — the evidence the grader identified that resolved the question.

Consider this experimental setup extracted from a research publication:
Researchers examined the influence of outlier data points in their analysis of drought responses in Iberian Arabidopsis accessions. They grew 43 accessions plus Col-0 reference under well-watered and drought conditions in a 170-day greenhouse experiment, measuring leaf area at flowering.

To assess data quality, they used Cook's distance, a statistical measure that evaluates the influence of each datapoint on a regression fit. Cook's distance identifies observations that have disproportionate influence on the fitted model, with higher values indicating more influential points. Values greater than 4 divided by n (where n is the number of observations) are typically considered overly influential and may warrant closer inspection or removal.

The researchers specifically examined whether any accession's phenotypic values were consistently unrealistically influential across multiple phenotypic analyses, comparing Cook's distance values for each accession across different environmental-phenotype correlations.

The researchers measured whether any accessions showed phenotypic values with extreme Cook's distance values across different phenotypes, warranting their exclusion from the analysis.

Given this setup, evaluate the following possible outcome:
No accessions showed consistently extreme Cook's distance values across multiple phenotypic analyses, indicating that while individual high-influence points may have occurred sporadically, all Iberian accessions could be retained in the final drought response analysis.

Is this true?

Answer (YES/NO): NO